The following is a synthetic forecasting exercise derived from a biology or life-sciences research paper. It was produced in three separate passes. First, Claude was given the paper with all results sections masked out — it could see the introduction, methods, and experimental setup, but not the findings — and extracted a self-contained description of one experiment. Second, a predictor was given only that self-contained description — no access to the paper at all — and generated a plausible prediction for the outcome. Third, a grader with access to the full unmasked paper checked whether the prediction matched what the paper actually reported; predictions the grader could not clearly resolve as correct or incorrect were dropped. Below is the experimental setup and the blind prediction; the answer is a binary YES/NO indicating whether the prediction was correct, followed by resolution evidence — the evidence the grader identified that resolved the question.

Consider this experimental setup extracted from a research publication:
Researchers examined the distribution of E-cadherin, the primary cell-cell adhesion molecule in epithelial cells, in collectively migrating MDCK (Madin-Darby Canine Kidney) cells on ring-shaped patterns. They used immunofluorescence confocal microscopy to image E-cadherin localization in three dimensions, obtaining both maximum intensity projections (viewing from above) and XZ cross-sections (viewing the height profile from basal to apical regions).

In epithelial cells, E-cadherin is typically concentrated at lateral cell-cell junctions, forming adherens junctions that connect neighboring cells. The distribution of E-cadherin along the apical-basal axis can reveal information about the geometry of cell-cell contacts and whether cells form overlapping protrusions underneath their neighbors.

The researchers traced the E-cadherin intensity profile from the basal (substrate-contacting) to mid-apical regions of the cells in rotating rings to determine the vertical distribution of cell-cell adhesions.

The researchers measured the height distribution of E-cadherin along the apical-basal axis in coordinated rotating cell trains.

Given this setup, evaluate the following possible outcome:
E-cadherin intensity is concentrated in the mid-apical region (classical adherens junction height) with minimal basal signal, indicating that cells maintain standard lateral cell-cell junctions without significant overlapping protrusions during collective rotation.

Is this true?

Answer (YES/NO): NO